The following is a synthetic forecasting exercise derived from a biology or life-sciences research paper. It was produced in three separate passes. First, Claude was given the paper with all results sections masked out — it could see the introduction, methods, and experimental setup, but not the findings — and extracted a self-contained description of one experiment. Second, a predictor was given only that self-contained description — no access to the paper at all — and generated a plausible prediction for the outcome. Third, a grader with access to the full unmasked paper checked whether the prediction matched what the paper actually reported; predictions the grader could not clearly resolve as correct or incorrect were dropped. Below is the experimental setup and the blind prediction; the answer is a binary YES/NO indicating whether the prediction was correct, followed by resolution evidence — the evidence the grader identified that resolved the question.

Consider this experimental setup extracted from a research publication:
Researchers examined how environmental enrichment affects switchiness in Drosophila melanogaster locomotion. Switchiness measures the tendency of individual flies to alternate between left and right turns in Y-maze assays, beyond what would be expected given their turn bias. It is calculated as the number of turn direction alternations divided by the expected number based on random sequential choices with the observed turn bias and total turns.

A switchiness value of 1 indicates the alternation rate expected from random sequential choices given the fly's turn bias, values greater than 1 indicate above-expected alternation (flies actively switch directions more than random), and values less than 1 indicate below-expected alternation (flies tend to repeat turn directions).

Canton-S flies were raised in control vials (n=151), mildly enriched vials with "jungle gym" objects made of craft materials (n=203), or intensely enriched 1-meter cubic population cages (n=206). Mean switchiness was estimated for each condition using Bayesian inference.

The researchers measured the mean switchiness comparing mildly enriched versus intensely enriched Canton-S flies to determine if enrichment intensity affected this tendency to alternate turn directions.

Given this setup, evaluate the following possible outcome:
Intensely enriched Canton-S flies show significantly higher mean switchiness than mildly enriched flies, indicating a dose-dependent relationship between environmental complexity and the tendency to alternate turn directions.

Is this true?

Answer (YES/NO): YES